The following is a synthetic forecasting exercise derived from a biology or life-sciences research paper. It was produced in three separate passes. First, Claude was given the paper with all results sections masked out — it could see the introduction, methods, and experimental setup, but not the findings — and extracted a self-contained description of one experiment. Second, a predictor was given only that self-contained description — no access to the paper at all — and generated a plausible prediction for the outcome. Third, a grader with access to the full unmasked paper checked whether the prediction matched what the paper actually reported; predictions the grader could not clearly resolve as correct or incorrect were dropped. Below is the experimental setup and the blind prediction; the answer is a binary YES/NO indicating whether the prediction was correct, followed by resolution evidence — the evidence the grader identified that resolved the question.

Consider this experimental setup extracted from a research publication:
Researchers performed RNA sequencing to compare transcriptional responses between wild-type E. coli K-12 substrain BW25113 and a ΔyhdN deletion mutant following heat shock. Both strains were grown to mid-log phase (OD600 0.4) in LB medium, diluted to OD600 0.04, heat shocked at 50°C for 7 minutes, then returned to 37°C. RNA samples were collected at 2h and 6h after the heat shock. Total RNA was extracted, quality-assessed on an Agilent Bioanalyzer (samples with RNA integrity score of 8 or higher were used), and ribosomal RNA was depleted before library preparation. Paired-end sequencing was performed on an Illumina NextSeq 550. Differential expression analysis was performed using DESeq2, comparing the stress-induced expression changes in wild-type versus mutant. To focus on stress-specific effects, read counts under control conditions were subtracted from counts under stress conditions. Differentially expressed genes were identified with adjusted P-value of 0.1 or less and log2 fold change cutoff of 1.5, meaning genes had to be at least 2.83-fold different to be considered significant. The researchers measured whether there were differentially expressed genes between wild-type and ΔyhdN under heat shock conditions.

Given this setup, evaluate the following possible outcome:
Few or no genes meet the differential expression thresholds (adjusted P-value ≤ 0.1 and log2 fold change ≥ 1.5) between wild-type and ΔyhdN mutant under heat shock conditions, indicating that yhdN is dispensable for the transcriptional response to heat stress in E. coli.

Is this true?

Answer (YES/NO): NO